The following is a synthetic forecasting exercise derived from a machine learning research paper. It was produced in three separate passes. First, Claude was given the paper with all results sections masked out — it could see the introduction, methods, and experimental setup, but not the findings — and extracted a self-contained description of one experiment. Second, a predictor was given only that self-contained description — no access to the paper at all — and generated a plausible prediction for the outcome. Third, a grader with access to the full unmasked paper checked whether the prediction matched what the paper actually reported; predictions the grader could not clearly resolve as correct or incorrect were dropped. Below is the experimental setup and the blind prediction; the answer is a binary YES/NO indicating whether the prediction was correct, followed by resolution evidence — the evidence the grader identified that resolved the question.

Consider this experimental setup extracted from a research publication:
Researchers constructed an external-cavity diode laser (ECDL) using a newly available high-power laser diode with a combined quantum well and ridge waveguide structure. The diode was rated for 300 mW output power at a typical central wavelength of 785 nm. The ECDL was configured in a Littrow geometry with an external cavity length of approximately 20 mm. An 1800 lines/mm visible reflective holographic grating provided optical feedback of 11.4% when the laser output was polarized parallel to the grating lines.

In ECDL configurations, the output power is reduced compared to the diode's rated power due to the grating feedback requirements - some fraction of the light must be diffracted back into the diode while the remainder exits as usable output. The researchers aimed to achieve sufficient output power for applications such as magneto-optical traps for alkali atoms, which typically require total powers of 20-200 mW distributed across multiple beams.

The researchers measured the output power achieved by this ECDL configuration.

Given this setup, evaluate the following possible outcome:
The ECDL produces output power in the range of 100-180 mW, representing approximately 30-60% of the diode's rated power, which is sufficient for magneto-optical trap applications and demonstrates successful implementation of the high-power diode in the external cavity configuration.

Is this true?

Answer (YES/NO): NO